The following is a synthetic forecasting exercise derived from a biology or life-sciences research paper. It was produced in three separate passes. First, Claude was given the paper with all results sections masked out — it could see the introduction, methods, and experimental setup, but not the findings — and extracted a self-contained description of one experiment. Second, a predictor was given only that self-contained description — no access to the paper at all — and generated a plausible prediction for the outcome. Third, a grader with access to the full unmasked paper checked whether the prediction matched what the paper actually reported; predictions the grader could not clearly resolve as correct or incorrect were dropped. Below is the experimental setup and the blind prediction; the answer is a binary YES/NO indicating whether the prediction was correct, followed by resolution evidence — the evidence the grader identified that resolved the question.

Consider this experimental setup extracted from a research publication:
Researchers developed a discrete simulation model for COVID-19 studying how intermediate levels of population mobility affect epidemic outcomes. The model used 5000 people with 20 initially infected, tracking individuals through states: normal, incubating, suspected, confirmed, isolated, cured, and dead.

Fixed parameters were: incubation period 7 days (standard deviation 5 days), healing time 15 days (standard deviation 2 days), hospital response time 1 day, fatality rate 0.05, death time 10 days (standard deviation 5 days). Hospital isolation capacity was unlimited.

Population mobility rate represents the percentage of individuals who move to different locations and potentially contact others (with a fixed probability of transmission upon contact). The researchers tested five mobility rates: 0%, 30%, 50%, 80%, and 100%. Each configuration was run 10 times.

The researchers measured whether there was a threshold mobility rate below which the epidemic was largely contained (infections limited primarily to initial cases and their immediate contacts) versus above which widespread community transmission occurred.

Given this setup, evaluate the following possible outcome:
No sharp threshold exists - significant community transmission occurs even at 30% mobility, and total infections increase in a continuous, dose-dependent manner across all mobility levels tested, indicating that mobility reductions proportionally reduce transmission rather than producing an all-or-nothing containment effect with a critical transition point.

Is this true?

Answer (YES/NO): NO